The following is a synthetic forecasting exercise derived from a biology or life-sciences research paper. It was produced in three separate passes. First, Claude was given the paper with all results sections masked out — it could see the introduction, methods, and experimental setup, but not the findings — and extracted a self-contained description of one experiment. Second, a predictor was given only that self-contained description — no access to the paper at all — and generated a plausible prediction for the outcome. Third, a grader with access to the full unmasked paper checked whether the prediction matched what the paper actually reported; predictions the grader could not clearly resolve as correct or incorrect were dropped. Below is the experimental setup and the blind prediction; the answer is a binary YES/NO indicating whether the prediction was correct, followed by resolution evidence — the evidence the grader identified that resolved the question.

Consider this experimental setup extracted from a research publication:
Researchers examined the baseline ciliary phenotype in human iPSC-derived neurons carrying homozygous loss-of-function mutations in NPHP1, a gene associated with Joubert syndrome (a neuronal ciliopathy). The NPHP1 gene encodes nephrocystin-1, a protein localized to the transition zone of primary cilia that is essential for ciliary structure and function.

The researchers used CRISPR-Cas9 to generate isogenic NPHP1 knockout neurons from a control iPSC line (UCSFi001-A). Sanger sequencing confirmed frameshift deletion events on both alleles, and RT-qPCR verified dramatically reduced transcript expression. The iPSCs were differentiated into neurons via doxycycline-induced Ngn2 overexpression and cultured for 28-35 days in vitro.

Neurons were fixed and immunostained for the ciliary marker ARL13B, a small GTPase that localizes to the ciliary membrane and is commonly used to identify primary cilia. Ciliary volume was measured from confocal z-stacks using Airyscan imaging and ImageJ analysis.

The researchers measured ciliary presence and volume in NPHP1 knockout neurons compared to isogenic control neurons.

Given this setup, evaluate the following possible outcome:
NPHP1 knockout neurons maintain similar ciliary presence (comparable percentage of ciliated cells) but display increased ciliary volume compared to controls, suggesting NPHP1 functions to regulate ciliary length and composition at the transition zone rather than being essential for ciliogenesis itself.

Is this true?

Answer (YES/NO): NO